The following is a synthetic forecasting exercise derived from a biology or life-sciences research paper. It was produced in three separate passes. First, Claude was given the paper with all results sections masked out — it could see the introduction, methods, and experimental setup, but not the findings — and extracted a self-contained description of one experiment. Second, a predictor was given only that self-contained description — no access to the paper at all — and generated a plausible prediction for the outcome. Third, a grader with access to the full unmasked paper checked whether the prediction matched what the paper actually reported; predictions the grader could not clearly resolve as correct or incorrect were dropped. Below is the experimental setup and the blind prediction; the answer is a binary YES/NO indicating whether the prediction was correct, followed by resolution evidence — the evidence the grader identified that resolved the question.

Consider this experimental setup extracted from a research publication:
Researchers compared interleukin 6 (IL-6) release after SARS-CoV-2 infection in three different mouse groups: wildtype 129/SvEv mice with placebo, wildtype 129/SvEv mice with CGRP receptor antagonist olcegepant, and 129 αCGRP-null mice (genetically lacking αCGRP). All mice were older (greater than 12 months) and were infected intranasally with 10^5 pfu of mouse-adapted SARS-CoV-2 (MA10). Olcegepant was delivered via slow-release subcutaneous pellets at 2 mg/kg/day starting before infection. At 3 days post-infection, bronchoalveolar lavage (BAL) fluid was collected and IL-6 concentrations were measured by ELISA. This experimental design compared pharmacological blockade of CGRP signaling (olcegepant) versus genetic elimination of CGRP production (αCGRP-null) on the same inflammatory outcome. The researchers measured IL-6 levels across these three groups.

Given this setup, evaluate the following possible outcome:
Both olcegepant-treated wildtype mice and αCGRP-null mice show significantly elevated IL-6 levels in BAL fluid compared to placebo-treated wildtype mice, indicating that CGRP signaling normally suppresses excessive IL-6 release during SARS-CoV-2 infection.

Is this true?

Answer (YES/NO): NO